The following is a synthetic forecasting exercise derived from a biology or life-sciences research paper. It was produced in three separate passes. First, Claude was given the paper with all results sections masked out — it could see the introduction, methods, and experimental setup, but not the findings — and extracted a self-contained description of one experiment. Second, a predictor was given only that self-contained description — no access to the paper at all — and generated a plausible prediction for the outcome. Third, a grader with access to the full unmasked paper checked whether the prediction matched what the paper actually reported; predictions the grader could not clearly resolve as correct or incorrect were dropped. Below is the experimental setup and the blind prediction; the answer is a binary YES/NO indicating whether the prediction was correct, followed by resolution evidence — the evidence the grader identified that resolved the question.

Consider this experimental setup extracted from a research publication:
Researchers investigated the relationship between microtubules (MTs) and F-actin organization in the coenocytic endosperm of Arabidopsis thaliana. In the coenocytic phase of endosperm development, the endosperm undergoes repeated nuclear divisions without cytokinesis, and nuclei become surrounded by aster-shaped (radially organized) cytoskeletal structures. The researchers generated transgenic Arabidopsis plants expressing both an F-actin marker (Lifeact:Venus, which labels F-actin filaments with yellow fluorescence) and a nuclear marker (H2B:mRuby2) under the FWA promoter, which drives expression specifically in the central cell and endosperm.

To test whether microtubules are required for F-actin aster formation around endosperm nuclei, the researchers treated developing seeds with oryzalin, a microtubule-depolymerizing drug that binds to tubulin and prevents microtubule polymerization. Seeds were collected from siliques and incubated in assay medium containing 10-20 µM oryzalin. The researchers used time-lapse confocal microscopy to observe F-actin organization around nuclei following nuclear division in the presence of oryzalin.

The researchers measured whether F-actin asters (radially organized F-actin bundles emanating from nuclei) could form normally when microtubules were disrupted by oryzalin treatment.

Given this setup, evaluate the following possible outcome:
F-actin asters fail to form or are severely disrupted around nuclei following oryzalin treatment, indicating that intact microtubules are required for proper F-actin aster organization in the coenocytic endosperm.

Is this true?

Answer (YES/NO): YES